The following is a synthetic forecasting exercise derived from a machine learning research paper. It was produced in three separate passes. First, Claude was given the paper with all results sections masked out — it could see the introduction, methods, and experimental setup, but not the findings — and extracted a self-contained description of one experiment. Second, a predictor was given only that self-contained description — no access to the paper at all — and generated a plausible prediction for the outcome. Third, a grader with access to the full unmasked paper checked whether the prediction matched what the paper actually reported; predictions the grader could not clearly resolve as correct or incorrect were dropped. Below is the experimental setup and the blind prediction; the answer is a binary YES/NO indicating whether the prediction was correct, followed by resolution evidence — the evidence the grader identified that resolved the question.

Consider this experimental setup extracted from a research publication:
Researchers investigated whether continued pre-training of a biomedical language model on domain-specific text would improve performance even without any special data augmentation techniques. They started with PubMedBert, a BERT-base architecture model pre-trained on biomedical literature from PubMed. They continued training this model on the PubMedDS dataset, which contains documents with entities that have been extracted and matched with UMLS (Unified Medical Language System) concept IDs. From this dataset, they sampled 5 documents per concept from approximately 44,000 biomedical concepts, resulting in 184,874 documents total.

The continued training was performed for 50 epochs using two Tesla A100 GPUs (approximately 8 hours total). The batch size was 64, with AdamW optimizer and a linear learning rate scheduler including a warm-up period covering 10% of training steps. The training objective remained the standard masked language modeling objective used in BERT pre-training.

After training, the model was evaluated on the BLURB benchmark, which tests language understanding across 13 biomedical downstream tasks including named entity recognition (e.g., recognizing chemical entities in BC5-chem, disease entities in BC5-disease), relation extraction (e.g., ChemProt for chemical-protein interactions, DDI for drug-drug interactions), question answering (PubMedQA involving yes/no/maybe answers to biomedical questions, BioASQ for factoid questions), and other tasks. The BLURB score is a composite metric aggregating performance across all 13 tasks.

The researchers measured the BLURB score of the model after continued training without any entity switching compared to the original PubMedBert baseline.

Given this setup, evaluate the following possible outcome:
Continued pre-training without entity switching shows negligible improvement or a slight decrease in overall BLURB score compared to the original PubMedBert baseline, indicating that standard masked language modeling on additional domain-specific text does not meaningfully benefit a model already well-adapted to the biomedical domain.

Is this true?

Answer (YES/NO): YES